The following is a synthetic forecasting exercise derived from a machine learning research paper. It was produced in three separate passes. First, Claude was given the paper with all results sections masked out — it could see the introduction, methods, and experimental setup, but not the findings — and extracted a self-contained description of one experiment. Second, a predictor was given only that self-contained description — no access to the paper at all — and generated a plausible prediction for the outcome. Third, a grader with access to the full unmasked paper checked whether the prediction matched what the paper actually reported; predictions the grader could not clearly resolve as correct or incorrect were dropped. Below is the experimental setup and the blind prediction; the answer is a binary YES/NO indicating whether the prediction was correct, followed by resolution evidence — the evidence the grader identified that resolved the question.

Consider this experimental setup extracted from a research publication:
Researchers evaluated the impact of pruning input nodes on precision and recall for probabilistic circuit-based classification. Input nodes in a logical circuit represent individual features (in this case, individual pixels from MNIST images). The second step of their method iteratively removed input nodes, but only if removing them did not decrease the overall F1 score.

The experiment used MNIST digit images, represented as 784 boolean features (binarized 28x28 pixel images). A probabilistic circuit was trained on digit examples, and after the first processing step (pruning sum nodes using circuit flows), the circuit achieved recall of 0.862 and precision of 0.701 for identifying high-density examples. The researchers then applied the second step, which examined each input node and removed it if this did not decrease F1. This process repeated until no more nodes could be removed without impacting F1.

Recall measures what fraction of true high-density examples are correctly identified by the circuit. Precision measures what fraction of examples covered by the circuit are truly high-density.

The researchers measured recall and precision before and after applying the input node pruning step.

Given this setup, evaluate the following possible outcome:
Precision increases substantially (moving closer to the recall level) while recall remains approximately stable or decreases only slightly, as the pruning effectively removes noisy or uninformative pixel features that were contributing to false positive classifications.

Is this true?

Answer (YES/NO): NO